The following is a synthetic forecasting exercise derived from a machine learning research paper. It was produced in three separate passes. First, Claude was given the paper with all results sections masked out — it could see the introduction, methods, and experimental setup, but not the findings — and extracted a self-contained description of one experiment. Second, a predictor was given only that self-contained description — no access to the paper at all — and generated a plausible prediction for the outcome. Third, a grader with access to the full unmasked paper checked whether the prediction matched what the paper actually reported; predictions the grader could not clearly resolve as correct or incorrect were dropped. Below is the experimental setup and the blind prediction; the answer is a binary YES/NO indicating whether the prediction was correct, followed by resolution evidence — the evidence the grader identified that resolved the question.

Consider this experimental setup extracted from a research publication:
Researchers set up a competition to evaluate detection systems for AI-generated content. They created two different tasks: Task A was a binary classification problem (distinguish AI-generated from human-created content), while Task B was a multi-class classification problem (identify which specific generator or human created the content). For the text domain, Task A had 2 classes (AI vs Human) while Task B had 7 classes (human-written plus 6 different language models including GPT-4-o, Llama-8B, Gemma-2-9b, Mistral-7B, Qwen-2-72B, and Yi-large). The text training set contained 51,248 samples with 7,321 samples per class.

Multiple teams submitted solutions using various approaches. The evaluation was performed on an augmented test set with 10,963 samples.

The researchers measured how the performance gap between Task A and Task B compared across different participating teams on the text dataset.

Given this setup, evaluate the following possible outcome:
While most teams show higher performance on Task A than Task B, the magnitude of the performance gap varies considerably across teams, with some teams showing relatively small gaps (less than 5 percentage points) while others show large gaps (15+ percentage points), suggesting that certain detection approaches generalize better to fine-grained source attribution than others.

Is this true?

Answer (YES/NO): YES